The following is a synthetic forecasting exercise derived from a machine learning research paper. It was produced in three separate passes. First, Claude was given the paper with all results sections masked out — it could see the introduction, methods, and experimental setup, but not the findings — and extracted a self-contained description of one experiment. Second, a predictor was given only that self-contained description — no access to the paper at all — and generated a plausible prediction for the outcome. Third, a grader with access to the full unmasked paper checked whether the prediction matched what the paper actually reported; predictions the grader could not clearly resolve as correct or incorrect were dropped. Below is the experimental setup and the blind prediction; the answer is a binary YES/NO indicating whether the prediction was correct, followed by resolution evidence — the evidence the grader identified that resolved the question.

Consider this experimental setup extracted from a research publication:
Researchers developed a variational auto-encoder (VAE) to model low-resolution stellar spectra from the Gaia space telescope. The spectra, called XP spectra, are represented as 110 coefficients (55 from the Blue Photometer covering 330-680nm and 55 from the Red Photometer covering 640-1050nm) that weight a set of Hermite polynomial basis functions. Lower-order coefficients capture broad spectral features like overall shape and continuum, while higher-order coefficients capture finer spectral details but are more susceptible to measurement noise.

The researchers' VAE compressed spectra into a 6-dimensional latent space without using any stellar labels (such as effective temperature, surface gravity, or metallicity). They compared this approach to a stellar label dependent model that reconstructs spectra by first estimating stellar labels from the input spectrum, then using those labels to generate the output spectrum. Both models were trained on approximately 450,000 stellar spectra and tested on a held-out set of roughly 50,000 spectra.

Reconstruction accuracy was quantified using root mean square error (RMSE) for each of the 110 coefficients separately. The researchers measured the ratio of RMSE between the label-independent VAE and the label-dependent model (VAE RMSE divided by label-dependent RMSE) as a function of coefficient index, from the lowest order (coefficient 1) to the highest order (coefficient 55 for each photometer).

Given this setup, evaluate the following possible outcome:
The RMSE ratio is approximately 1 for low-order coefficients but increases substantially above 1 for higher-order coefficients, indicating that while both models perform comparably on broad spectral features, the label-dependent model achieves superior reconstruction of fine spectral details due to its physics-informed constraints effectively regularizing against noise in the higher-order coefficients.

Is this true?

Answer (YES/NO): NO